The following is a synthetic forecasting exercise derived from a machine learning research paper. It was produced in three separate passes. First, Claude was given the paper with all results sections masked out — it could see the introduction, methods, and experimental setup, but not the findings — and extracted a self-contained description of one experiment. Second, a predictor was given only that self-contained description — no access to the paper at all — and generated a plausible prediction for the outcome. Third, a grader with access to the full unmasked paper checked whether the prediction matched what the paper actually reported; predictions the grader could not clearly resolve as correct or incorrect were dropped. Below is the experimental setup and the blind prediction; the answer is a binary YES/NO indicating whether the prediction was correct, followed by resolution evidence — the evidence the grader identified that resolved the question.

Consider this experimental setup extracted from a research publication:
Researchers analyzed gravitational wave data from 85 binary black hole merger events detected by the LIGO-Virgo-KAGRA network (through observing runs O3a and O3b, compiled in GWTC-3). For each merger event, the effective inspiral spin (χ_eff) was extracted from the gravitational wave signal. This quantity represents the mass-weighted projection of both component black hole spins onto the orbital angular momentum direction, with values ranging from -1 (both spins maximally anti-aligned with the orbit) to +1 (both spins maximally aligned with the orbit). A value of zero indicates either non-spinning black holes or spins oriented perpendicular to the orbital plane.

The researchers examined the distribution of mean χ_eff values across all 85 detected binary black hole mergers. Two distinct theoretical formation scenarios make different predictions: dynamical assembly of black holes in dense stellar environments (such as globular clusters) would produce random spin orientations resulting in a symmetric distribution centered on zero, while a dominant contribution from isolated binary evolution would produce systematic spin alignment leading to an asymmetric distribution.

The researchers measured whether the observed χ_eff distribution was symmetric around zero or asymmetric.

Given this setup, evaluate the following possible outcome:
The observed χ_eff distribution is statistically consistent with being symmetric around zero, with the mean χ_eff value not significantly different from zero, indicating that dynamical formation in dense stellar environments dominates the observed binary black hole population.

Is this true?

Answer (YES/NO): NO